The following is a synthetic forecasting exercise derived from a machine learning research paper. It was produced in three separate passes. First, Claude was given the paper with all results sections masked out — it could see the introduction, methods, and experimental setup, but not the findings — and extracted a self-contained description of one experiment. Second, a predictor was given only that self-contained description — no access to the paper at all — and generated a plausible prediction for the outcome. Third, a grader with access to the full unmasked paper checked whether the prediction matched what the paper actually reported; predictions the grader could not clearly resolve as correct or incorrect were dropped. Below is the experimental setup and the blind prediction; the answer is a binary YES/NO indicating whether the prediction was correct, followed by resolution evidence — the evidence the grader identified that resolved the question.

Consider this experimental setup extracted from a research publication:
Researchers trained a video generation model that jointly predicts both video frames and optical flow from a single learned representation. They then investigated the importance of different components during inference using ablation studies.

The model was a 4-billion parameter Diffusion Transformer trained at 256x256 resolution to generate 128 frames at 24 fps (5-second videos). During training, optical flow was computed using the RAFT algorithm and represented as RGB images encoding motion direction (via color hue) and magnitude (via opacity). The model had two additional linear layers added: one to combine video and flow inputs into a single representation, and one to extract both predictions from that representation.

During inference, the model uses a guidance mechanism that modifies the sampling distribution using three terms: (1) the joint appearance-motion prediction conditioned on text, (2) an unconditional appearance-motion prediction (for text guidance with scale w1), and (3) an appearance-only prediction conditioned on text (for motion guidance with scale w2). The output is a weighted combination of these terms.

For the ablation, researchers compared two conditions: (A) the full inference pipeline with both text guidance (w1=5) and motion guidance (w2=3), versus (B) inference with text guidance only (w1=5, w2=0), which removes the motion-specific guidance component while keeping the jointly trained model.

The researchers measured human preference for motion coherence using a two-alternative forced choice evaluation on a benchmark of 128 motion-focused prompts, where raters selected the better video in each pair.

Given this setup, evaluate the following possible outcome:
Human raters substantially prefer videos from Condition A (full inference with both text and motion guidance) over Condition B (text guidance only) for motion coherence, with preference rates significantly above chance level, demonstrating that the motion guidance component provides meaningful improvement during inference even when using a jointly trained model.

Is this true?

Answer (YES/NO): YES